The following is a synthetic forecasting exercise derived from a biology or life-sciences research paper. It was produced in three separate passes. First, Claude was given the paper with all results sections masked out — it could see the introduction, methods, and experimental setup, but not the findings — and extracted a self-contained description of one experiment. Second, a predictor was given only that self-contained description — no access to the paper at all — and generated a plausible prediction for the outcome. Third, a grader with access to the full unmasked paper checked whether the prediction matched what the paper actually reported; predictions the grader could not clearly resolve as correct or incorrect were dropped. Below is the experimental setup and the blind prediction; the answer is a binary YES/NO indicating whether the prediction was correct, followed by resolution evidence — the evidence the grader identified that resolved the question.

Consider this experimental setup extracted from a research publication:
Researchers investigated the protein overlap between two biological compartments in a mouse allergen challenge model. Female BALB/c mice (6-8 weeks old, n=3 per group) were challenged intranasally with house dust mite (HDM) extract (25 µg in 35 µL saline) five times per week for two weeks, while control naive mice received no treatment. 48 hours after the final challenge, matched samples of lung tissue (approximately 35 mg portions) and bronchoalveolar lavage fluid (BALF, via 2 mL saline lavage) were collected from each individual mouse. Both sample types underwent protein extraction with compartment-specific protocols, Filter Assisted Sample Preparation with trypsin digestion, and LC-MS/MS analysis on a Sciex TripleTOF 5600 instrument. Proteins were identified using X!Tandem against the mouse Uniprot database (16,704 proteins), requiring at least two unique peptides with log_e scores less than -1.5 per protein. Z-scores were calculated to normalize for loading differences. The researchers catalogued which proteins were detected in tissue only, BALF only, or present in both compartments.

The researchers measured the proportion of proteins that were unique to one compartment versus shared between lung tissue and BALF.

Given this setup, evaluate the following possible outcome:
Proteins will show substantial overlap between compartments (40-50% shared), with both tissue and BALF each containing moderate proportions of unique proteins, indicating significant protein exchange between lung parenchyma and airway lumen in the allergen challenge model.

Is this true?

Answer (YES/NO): NO